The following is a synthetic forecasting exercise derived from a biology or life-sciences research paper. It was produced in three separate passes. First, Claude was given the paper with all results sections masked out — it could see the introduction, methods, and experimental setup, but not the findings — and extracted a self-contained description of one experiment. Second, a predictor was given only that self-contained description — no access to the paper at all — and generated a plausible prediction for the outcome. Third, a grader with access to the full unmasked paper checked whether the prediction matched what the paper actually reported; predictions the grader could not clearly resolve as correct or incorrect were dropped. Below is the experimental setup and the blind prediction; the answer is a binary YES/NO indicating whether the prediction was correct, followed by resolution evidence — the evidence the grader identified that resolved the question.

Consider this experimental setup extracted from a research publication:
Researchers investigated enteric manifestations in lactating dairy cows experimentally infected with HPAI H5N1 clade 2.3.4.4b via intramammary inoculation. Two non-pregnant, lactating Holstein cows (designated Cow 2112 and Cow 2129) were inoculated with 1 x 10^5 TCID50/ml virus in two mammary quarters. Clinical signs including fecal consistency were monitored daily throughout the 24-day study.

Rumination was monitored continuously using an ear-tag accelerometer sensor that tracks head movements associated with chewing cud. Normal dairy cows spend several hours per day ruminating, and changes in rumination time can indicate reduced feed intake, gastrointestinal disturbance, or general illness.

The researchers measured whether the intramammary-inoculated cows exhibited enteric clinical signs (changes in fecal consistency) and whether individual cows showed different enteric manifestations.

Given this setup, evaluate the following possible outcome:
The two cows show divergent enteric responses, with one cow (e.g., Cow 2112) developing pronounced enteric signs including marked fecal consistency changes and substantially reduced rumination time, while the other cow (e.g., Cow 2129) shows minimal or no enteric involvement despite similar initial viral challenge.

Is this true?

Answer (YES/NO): NO